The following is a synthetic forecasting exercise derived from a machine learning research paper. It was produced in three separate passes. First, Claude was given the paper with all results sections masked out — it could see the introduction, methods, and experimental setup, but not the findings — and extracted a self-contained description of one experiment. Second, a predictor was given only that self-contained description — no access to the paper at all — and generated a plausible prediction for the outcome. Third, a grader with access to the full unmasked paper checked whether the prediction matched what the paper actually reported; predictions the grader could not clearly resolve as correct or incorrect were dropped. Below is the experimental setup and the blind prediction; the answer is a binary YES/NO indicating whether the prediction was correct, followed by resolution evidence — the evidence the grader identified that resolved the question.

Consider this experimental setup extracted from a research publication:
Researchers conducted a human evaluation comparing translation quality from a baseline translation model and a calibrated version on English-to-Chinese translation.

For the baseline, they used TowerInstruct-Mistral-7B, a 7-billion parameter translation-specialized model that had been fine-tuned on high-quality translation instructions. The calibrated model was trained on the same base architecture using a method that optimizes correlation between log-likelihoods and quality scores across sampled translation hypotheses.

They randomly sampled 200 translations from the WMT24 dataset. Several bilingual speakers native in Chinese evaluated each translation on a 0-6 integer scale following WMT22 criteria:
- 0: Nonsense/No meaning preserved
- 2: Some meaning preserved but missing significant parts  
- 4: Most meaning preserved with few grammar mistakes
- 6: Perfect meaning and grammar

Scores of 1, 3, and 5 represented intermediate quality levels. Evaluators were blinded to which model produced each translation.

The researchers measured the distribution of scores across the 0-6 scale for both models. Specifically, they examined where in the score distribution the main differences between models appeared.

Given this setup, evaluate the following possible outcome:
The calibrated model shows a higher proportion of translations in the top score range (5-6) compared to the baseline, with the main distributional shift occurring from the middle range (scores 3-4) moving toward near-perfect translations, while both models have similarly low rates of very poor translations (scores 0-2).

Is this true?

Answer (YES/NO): NO